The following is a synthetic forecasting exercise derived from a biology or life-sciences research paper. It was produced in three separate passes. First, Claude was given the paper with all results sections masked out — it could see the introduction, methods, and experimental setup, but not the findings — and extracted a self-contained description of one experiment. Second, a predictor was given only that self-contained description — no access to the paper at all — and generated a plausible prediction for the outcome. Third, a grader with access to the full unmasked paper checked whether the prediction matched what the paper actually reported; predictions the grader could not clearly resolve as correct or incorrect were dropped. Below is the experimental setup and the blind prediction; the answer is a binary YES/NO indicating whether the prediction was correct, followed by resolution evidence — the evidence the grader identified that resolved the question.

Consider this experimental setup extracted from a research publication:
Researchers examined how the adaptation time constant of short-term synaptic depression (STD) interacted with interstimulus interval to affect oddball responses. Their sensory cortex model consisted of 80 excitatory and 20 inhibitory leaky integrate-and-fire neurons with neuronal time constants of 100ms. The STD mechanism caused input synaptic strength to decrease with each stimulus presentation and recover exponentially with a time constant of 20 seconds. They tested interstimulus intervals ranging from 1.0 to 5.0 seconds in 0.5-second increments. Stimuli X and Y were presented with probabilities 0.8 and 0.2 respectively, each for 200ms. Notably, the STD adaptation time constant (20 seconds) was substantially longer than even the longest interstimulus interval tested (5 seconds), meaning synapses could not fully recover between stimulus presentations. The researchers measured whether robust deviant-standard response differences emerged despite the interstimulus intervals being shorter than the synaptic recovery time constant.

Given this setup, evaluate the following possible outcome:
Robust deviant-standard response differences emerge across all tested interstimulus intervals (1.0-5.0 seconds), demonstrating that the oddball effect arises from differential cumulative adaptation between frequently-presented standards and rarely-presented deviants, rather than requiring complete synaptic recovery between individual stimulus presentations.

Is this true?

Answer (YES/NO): YES